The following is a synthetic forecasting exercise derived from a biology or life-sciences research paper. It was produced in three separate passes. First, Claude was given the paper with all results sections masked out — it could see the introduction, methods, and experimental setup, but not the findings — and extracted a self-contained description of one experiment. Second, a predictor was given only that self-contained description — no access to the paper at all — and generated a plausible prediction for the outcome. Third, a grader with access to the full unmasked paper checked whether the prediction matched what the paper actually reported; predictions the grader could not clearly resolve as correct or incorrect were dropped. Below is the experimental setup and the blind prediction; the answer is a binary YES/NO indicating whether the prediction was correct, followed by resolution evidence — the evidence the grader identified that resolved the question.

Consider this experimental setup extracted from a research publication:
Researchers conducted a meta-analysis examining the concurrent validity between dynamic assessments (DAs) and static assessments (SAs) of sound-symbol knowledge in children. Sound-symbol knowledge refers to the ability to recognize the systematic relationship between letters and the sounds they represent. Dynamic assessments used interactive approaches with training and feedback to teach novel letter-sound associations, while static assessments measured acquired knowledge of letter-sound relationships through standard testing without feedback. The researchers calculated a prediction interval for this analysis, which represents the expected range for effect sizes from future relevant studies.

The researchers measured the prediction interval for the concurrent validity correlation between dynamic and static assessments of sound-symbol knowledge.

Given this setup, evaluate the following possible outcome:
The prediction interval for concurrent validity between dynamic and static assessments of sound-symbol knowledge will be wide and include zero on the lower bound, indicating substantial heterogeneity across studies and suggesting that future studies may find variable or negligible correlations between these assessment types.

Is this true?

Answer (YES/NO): YES